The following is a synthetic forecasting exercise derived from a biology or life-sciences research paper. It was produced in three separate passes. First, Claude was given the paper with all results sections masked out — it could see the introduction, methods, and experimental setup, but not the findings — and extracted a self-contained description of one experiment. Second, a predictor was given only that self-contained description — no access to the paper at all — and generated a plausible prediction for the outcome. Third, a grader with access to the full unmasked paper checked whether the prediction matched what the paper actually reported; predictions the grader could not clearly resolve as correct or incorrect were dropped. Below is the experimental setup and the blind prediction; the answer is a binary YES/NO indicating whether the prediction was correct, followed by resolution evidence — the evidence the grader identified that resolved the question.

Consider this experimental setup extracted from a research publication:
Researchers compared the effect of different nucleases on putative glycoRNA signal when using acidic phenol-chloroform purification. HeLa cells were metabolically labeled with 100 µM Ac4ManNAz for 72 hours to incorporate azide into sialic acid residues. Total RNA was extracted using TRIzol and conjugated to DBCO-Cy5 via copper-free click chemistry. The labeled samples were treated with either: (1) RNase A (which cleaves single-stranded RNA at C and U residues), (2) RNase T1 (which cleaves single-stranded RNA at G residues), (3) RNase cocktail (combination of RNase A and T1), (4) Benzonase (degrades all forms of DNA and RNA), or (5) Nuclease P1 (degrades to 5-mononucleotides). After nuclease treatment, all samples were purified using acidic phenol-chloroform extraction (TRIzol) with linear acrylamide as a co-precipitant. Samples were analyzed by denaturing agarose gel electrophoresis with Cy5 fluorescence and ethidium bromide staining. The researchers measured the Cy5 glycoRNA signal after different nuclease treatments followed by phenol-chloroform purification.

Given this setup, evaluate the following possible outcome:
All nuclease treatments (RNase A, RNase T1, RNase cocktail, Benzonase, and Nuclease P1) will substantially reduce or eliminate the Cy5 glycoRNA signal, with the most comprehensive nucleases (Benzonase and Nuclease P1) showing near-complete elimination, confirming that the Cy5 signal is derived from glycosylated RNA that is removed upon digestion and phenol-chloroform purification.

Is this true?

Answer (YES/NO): NO